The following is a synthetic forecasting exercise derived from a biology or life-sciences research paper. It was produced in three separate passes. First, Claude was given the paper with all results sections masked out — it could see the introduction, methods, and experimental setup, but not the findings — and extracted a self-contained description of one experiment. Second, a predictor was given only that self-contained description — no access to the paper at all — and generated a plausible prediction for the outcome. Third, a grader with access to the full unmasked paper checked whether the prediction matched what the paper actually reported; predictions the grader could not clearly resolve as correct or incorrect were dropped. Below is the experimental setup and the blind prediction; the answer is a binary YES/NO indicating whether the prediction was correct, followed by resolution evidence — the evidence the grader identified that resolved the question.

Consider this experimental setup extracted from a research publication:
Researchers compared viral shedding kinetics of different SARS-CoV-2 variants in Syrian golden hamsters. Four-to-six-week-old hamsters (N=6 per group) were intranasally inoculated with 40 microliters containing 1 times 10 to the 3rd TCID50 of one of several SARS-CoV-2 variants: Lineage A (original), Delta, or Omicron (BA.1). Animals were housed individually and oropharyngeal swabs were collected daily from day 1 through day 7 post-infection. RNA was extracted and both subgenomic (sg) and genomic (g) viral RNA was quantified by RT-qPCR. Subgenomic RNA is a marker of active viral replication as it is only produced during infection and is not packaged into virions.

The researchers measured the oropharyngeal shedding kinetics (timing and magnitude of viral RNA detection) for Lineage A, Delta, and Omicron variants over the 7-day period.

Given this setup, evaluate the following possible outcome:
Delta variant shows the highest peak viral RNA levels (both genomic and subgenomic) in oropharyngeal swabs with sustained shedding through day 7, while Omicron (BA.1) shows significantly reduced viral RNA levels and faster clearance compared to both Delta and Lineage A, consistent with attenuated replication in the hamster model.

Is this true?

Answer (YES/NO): NO